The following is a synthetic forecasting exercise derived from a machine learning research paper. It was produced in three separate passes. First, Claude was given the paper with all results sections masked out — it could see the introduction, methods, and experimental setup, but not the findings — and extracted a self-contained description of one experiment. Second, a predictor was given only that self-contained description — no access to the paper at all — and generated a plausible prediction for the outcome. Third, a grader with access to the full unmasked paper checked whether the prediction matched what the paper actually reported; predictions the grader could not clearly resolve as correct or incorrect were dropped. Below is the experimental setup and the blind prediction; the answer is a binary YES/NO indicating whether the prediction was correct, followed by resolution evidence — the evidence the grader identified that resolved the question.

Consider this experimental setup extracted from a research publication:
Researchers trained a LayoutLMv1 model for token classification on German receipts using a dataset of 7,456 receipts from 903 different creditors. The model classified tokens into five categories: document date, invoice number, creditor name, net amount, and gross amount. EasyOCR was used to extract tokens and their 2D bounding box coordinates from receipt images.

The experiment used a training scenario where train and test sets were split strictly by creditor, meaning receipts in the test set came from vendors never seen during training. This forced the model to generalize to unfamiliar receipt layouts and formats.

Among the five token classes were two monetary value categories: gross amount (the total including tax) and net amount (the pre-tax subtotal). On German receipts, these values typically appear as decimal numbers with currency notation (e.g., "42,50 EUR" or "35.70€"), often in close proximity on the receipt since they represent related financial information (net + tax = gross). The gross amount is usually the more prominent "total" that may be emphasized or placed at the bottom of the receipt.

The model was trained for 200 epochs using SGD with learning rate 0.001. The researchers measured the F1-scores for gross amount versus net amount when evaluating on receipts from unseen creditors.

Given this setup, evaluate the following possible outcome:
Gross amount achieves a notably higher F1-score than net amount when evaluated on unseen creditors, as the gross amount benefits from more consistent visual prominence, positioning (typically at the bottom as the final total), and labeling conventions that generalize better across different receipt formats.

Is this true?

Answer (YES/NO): NO